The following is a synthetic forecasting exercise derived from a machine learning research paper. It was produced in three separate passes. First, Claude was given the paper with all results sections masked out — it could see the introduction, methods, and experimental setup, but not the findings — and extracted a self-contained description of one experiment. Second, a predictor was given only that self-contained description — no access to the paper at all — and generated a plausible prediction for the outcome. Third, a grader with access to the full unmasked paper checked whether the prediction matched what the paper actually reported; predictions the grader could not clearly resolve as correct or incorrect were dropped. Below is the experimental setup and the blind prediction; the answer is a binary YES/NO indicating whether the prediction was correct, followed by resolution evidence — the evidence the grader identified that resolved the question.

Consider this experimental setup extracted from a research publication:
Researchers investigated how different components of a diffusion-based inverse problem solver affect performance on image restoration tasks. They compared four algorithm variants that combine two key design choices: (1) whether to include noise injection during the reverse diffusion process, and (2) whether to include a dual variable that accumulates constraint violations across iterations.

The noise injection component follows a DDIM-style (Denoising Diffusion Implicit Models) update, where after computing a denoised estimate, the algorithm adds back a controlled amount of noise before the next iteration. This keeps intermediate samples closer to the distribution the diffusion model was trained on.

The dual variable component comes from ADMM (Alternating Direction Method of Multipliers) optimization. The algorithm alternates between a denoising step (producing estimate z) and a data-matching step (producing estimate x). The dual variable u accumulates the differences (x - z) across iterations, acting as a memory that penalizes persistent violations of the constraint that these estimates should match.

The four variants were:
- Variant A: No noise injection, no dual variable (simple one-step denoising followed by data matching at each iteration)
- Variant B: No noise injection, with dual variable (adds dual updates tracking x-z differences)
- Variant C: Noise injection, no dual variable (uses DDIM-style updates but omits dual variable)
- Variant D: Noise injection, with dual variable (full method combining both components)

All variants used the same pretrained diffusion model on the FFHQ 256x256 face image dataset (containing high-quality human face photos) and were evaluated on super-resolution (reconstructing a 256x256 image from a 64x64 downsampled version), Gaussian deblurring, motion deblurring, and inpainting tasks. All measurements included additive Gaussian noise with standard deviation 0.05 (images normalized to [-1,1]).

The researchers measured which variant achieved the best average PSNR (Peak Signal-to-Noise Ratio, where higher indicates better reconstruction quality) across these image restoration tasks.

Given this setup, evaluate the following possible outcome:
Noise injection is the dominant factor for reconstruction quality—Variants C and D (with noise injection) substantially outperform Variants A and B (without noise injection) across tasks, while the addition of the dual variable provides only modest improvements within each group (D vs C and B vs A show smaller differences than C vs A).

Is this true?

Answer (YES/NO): NO